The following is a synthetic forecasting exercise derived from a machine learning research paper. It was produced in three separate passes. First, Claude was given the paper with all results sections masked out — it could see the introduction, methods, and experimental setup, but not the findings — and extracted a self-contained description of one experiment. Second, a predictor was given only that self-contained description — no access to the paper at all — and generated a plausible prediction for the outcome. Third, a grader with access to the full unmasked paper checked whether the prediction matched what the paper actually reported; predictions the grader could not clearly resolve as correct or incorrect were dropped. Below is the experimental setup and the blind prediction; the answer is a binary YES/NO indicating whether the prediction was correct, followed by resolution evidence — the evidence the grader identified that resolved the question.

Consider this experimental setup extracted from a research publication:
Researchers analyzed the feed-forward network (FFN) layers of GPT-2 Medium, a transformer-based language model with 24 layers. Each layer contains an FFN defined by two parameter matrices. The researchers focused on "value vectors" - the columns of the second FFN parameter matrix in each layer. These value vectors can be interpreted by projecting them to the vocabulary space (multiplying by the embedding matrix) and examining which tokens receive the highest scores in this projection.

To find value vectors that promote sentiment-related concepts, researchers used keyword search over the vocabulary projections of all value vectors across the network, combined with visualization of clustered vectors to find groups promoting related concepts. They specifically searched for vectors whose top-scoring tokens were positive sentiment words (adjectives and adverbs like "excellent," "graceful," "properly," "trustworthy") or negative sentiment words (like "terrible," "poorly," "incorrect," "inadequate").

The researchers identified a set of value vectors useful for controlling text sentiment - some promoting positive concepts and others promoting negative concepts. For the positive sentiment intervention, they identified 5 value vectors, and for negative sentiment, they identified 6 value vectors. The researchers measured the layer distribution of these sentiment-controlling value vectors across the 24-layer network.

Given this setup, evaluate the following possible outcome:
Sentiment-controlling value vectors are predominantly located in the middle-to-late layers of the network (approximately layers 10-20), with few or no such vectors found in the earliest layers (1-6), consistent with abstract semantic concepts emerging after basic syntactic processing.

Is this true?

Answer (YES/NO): YES